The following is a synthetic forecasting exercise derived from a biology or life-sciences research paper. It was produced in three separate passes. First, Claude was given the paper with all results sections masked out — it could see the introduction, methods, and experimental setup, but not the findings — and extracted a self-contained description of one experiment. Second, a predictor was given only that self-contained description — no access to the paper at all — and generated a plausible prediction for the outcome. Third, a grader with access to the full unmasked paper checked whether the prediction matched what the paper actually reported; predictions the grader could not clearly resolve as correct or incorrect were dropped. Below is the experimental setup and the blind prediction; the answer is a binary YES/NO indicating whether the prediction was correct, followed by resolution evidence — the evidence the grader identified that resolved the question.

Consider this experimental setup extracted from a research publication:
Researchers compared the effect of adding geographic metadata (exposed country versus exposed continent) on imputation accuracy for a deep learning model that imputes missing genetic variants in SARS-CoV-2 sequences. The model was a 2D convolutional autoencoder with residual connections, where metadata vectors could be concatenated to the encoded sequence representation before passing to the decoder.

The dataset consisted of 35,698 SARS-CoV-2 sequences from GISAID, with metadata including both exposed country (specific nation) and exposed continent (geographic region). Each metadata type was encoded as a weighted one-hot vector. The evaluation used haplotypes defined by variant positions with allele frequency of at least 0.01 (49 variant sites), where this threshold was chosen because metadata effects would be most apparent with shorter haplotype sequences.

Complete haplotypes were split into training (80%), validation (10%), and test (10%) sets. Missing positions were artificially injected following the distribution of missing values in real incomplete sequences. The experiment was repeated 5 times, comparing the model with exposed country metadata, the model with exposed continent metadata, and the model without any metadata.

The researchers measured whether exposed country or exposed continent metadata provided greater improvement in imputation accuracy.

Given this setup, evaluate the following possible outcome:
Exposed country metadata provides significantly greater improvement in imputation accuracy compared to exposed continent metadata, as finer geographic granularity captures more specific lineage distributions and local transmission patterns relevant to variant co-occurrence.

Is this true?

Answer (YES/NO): YES